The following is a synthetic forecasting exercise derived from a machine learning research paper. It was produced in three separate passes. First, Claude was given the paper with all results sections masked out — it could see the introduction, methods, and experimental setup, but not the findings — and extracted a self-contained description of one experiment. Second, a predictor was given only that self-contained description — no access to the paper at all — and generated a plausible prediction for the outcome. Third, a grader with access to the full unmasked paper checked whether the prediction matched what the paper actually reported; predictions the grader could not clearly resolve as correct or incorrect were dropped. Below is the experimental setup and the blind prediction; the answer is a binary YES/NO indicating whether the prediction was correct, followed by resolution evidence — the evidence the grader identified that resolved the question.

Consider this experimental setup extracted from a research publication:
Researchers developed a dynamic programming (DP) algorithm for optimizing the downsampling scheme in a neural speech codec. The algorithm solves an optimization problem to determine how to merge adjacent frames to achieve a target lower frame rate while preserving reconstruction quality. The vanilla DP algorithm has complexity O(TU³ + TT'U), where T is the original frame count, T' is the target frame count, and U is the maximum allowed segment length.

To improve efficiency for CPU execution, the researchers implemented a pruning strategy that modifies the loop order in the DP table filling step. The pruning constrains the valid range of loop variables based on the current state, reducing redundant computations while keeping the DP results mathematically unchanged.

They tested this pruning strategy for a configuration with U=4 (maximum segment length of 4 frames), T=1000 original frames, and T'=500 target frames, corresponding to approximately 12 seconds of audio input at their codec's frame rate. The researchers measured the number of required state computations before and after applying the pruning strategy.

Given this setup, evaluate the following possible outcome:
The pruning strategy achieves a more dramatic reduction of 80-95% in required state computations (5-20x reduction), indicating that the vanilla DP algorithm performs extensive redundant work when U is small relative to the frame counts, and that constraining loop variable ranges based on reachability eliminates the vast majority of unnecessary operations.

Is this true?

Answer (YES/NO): NO